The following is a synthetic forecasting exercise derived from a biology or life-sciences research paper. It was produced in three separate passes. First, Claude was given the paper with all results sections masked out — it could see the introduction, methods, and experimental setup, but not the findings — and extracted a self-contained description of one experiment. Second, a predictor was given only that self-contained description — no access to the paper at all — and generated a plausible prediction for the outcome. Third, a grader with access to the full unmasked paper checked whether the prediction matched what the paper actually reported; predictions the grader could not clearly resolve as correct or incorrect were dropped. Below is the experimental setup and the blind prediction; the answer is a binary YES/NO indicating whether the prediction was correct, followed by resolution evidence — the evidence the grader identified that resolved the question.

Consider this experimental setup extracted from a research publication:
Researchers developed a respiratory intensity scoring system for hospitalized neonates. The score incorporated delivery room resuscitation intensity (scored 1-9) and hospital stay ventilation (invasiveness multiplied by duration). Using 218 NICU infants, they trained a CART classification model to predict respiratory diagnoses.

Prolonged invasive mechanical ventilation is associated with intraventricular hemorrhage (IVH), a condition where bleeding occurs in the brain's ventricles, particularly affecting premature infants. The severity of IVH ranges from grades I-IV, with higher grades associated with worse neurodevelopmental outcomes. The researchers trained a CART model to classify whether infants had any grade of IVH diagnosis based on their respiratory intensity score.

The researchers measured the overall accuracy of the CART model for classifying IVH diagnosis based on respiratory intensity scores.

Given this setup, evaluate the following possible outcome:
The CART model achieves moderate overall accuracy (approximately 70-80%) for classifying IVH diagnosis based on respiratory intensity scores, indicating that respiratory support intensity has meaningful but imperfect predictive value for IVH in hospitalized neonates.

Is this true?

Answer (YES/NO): NO